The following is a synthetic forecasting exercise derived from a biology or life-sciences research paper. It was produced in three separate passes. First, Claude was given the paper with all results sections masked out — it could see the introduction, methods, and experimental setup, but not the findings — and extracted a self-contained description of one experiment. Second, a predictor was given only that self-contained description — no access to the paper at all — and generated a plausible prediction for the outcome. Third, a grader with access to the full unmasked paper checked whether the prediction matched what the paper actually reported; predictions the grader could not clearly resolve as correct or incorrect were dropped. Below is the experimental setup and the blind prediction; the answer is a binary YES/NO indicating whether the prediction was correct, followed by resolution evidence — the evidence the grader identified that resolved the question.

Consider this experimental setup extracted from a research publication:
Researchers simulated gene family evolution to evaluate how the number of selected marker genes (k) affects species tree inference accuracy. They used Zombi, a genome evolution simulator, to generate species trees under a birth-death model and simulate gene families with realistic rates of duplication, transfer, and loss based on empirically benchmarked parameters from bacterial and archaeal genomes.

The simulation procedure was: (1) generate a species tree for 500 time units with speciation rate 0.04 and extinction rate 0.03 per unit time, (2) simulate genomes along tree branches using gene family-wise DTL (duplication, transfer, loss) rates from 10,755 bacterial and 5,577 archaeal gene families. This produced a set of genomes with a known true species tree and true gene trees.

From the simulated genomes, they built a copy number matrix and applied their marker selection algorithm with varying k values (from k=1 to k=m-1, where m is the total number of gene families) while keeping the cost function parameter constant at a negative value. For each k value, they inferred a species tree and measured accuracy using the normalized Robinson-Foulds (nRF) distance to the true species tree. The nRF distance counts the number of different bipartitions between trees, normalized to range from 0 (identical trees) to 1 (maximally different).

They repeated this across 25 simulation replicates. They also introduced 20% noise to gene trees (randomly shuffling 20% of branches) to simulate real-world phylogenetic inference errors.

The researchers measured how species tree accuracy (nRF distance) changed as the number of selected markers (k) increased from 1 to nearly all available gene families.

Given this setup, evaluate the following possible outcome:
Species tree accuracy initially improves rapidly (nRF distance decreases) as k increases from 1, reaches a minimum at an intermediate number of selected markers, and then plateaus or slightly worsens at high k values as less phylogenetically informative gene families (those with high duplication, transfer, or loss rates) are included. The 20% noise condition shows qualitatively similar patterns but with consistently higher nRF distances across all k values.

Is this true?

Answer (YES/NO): NO